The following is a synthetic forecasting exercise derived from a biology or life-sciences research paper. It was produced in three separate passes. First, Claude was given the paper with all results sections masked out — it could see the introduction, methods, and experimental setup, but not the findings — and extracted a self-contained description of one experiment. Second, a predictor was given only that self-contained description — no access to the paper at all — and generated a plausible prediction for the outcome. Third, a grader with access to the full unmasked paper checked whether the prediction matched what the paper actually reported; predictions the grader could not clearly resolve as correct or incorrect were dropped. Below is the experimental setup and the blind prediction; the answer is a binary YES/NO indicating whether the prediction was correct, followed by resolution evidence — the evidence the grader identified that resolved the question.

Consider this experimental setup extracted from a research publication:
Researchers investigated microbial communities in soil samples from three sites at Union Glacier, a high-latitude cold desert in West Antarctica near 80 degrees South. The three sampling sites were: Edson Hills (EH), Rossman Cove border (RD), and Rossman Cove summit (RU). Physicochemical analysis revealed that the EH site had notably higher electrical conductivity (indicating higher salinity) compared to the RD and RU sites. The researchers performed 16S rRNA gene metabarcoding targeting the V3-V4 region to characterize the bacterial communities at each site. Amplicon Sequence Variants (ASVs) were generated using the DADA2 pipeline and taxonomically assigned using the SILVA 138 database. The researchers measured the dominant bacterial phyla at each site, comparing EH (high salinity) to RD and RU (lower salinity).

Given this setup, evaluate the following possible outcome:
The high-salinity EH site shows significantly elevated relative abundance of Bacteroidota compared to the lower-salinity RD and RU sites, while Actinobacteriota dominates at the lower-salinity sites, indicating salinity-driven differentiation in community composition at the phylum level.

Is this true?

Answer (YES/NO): NO